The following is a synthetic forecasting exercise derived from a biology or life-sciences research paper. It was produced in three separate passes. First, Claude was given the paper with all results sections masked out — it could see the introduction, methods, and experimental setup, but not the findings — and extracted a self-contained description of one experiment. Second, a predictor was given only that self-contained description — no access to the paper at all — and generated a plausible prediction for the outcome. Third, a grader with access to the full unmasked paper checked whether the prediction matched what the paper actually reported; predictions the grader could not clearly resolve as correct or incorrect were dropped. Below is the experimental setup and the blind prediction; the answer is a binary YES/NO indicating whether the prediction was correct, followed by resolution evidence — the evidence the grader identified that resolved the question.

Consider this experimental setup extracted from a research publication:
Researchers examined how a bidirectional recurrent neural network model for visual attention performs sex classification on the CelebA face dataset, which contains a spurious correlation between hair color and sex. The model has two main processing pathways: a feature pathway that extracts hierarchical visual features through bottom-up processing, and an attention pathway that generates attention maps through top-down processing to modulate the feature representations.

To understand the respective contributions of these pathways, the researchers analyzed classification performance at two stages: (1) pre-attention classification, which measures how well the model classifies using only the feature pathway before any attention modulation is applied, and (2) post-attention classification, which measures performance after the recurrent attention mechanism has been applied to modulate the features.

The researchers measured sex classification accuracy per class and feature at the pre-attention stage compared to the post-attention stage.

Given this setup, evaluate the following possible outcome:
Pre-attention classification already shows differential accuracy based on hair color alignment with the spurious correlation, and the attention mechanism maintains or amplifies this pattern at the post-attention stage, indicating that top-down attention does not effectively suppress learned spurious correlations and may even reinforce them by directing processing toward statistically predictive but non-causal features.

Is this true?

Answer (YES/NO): NO